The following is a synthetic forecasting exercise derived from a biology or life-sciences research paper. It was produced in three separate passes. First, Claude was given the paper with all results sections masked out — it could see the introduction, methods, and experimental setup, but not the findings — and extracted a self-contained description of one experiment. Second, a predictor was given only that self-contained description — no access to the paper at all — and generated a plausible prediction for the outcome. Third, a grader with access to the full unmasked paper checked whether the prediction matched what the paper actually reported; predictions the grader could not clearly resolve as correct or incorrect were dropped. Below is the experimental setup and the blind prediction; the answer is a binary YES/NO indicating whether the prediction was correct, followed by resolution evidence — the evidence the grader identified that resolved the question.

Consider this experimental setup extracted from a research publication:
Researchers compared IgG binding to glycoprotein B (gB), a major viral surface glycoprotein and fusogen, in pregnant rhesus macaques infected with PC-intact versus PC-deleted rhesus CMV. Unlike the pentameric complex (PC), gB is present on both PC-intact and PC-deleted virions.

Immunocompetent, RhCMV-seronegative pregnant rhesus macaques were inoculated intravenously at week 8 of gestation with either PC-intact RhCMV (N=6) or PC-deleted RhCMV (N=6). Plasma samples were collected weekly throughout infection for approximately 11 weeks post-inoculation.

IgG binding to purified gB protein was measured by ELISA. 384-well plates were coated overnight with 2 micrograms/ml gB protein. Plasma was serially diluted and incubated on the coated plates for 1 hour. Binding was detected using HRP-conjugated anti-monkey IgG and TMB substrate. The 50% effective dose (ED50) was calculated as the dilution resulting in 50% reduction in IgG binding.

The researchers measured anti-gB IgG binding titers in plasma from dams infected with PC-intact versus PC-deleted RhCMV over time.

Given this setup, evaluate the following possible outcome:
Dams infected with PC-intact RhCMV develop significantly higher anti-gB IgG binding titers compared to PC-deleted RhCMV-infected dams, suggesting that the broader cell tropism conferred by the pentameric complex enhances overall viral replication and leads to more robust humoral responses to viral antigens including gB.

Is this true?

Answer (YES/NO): NO